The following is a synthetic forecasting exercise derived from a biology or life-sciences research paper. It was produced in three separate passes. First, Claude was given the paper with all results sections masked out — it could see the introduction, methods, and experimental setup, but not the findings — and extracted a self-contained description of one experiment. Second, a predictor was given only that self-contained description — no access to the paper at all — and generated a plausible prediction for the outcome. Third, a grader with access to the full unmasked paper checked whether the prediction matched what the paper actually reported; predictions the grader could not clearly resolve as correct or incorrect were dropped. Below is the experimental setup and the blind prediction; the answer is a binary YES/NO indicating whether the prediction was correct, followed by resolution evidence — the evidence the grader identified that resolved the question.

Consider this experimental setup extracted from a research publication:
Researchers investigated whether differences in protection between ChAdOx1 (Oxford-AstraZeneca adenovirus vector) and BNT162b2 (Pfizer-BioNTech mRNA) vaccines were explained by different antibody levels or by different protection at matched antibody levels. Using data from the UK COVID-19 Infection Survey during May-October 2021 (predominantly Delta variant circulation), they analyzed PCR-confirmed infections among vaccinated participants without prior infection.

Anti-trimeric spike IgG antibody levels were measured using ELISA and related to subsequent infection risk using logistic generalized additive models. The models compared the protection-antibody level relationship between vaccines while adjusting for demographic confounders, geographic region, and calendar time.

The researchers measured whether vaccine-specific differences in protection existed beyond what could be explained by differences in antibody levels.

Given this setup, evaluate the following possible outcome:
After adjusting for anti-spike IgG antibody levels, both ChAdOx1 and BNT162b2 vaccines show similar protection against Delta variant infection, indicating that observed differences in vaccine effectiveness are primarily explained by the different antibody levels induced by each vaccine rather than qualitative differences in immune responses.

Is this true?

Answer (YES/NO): YES